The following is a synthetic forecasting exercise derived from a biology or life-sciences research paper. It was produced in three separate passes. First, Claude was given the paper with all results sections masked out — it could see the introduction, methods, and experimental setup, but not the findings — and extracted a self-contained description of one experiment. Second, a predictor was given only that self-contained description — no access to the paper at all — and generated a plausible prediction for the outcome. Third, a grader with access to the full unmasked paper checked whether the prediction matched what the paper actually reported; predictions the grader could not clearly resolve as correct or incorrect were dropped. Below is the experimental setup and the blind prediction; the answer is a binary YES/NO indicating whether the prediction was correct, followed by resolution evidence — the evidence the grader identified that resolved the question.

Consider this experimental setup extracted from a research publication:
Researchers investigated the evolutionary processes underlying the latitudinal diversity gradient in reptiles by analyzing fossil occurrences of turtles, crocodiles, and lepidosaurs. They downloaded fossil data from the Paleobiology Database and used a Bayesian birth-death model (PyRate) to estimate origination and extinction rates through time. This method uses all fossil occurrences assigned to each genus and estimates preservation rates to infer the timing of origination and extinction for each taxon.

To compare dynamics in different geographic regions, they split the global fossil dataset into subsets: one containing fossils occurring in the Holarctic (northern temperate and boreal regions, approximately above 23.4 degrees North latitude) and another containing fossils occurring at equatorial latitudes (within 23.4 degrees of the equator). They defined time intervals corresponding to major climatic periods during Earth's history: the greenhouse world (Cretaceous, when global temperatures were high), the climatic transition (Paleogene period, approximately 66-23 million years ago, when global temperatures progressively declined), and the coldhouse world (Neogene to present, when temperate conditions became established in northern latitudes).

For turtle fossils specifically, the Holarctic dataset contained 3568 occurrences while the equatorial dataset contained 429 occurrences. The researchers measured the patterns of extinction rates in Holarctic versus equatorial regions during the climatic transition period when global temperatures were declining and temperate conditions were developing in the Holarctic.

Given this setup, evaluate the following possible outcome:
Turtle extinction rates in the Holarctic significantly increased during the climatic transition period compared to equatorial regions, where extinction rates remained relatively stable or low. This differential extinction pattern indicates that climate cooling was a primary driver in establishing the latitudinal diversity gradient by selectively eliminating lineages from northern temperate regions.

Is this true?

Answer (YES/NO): YES